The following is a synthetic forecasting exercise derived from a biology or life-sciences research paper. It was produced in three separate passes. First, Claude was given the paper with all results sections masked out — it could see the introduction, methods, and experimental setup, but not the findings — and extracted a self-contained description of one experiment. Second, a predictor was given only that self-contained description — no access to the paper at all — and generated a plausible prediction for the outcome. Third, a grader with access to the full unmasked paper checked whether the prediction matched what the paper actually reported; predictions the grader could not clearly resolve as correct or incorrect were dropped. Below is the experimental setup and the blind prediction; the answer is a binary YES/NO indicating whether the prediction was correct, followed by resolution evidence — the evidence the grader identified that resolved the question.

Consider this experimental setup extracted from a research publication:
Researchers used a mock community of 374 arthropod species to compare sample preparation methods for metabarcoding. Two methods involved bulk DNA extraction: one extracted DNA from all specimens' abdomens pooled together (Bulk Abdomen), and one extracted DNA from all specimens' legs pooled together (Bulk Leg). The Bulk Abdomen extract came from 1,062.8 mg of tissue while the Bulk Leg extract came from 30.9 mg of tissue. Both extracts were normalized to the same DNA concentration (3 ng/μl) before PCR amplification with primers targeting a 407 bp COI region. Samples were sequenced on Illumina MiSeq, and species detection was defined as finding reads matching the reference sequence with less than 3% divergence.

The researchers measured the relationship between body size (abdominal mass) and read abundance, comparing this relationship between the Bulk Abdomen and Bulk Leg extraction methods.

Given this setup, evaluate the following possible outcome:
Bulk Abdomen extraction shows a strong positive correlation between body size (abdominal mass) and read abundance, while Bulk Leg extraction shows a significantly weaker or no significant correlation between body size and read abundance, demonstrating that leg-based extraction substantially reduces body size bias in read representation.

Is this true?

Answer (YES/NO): NO